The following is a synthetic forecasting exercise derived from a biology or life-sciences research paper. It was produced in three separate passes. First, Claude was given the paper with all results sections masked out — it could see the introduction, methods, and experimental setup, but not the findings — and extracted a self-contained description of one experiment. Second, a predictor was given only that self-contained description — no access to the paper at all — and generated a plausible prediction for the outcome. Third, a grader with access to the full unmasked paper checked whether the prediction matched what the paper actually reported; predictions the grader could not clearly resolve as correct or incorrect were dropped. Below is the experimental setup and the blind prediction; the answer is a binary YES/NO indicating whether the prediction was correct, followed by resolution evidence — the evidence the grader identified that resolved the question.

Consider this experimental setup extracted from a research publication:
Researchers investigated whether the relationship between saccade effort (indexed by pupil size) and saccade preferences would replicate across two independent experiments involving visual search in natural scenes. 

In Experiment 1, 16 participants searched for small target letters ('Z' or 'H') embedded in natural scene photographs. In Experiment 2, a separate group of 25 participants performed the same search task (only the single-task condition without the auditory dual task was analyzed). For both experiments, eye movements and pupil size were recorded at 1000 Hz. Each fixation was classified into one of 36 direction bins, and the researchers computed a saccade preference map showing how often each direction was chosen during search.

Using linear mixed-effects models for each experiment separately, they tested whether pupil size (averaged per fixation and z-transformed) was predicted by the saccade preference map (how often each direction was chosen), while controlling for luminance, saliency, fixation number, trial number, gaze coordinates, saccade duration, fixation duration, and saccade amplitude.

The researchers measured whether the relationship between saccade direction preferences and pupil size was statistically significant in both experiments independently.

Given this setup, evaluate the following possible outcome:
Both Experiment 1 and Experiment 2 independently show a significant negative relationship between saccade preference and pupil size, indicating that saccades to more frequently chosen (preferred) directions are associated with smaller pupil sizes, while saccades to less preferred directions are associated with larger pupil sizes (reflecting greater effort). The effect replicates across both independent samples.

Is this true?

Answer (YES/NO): YES